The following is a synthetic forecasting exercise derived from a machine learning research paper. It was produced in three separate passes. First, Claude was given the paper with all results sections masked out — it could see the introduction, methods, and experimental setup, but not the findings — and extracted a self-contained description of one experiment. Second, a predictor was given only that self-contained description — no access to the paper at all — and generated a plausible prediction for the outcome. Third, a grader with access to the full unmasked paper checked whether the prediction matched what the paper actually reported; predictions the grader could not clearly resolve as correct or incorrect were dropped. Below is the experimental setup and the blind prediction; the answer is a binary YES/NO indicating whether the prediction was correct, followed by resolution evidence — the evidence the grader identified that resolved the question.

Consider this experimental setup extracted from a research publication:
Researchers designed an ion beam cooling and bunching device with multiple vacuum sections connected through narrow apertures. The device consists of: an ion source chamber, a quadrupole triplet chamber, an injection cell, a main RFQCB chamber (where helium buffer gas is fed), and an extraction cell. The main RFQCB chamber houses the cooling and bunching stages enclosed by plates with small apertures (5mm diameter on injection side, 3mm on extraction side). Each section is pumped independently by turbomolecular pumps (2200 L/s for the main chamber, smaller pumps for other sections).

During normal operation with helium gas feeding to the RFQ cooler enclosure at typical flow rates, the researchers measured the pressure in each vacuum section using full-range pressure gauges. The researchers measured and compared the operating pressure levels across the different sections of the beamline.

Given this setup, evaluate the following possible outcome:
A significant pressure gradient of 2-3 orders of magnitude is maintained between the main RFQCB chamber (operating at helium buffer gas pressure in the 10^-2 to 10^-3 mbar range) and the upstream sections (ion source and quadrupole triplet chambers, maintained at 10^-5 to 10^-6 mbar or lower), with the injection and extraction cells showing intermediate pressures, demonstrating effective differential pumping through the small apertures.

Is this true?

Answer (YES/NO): NO